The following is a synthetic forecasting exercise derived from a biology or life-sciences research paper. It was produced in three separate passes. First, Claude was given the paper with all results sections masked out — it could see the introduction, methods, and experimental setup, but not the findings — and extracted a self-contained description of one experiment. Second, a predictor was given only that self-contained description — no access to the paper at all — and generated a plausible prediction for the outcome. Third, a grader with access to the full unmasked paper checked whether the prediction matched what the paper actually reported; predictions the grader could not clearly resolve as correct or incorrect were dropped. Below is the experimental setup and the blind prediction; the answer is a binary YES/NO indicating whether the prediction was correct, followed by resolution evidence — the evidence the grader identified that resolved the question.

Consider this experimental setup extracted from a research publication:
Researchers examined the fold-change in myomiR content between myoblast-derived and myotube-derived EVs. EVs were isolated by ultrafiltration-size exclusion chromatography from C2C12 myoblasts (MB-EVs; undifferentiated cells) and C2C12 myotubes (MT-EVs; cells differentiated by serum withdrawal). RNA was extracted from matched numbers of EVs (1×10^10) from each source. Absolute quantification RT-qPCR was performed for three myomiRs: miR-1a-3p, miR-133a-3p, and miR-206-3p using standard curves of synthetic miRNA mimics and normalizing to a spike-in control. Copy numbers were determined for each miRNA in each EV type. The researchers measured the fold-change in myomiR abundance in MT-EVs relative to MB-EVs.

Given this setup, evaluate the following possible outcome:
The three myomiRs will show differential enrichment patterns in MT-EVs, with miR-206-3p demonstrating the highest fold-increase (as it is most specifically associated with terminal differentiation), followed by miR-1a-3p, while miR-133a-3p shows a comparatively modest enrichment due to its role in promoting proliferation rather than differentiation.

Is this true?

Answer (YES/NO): NO